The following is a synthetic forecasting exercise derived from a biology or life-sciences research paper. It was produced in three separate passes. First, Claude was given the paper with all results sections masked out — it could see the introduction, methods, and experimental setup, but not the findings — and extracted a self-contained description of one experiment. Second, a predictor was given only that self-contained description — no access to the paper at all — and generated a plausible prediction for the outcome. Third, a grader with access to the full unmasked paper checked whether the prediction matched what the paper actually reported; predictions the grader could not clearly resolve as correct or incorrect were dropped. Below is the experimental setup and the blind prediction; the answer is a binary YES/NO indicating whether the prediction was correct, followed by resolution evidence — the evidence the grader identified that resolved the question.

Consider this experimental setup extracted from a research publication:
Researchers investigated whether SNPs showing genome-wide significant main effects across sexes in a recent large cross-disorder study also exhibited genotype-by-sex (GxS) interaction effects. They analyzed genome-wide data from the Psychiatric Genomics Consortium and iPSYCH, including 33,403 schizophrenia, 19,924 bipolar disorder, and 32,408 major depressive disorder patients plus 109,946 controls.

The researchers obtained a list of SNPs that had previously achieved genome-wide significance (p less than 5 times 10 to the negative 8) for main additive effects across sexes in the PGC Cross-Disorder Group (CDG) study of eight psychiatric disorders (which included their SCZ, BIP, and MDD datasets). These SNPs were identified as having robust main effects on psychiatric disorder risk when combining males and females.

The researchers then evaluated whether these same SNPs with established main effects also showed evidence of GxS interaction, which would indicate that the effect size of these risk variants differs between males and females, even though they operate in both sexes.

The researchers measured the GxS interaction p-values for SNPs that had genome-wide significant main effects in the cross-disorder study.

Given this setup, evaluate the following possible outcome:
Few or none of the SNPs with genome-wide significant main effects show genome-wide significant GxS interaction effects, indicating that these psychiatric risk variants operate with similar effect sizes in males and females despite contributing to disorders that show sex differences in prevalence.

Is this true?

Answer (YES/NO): NO